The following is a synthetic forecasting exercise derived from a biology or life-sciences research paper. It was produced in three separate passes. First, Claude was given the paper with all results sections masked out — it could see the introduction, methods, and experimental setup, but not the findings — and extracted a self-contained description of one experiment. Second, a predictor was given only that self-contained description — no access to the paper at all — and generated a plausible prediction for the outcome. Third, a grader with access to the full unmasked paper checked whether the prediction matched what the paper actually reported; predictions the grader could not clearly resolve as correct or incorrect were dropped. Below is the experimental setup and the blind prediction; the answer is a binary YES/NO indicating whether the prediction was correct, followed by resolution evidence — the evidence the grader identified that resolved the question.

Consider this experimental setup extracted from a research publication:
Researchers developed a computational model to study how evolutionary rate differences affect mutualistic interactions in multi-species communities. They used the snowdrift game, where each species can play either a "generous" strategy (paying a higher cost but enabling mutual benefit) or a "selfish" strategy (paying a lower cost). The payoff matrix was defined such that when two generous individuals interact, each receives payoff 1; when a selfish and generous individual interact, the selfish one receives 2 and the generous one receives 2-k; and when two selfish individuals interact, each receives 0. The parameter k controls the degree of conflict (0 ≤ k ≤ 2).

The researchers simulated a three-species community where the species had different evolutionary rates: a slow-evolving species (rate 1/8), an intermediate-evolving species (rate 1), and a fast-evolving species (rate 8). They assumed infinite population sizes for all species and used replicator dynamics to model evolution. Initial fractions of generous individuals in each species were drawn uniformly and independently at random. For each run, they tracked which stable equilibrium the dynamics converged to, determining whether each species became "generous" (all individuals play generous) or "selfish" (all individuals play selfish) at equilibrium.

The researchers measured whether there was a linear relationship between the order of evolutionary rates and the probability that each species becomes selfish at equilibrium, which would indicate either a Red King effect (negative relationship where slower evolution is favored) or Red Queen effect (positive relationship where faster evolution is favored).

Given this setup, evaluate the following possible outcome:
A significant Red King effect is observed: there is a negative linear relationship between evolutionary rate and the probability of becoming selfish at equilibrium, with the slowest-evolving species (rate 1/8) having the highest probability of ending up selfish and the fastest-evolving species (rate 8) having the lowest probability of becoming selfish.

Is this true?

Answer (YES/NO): NO